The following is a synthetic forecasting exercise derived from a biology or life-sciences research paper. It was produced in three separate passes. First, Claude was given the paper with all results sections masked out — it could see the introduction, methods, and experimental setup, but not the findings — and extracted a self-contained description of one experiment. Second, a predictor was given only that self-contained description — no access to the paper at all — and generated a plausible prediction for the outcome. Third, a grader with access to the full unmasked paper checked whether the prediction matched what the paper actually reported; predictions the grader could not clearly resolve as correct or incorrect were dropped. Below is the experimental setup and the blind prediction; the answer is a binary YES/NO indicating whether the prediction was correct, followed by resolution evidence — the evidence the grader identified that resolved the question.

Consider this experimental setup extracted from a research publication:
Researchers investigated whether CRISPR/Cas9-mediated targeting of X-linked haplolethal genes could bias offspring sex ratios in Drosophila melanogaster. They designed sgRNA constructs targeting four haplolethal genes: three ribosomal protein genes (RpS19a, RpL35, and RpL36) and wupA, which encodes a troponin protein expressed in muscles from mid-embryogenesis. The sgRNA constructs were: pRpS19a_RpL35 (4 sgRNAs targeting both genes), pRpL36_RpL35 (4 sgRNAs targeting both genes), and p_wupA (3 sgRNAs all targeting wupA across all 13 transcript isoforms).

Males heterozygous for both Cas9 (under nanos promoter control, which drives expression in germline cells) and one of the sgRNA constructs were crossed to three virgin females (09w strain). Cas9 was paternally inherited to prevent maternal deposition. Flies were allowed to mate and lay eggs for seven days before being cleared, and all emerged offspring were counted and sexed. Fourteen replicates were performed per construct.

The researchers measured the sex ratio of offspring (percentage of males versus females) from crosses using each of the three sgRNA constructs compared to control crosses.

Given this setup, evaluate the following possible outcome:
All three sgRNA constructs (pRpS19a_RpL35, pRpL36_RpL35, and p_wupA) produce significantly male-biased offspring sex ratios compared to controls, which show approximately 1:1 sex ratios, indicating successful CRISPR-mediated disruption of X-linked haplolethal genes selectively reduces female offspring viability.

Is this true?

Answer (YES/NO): NO